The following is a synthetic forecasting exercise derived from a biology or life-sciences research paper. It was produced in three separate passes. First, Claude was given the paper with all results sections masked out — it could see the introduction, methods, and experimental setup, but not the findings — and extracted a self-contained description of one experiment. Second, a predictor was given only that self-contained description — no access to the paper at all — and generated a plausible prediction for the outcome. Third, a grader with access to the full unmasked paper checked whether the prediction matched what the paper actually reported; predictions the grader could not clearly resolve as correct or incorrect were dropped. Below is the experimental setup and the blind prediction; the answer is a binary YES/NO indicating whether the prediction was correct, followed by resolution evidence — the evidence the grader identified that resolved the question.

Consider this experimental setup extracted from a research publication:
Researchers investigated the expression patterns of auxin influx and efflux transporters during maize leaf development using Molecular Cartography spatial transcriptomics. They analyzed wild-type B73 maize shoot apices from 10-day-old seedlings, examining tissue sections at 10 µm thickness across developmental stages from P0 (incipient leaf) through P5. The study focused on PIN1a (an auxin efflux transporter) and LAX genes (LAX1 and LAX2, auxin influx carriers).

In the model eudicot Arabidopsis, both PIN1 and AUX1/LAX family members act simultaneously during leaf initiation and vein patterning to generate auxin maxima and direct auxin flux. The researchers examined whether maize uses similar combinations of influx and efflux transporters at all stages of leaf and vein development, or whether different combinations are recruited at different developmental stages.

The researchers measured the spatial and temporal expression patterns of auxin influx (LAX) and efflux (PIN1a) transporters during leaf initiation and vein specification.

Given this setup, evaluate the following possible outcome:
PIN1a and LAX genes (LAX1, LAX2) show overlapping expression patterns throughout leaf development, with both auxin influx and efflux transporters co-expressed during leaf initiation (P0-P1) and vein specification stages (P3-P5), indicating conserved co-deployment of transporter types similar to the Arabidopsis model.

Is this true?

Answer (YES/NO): NO